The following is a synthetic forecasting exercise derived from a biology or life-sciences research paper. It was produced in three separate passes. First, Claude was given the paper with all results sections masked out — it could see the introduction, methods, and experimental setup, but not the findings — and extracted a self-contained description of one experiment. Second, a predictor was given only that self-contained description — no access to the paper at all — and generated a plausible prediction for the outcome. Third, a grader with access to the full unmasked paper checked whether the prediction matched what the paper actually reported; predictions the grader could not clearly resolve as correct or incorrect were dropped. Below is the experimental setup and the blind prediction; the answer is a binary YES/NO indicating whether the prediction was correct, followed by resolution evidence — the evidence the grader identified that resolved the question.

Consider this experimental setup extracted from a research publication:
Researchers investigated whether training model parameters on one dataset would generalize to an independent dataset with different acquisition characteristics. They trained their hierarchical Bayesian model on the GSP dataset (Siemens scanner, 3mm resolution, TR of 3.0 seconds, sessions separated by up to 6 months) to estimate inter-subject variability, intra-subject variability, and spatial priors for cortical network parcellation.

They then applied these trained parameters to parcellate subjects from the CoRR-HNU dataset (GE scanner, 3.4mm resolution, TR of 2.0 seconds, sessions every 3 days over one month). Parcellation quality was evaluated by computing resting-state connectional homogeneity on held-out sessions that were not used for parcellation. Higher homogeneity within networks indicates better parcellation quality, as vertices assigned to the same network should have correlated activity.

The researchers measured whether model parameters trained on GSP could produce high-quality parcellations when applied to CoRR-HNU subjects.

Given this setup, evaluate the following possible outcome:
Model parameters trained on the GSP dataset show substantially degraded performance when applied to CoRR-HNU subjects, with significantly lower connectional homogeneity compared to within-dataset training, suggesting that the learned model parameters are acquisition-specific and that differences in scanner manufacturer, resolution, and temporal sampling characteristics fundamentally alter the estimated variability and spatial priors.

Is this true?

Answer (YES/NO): NO